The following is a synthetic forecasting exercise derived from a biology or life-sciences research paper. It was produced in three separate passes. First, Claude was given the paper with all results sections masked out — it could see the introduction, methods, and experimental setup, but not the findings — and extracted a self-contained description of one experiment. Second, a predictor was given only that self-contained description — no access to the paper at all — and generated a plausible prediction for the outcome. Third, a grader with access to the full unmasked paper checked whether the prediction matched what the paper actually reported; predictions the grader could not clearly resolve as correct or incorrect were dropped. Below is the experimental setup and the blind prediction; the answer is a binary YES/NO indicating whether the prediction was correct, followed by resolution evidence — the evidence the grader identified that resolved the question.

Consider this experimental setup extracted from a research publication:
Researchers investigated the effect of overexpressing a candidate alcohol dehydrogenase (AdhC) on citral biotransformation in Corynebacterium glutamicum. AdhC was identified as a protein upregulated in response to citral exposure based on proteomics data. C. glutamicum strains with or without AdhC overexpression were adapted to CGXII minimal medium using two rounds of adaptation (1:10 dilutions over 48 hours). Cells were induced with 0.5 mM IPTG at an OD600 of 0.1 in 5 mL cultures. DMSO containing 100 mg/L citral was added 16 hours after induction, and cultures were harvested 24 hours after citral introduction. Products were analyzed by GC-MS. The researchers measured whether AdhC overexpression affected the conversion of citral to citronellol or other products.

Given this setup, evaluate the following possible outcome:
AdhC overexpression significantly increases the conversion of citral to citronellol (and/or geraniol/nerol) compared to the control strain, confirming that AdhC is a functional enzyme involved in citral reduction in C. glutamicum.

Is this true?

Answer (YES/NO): YES